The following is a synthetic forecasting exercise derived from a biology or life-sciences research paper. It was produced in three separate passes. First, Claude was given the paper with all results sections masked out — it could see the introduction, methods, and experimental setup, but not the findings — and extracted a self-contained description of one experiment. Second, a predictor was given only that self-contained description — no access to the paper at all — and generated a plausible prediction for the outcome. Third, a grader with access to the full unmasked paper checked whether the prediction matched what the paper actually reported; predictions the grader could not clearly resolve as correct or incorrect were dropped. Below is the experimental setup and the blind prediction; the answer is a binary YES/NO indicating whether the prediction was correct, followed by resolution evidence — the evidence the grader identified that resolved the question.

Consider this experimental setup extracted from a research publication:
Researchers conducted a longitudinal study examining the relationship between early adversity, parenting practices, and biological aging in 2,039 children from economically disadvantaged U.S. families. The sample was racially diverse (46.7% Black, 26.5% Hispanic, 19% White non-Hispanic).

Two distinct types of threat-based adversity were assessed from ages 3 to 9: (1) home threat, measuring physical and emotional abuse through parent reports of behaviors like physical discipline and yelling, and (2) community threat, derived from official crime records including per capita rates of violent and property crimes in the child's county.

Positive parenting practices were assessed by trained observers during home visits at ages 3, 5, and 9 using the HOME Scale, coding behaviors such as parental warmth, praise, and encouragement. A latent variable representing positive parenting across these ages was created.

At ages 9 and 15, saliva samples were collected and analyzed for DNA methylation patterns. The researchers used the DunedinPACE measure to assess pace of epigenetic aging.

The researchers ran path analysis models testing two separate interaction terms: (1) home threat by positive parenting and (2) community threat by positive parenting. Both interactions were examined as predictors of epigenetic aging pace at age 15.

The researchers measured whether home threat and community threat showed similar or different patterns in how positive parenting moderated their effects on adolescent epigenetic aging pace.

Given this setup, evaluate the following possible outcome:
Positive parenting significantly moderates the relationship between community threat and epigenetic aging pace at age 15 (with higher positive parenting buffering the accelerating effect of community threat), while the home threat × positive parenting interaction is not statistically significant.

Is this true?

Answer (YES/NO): NO